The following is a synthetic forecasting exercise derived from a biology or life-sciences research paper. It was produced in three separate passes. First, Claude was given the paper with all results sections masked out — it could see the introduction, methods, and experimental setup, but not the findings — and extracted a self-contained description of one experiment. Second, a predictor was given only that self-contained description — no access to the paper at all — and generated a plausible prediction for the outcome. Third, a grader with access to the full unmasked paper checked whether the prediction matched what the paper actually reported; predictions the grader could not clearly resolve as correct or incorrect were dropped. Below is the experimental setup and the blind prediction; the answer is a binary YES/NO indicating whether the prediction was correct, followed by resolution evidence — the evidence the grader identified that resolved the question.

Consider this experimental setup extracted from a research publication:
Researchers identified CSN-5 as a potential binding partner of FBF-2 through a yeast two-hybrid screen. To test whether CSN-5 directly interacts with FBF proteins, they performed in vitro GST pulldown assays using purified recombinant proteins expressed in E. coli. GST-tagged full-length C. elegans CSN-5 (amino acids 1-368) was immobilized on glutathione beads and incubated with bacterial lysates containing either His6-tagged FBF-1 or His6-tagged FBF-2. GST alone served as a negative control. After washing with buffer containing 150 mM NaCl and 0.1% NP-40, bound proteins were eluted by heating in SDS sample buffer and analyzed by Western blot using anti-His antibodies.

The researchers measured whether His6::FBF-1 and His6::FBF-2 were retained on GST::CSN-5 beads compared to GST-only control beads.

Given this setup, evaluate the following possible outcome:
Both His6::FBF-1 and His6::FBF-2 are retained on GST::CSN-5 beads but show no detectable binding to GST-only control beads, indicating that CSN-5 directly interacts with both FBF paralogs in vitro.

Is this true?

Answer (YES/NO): YES